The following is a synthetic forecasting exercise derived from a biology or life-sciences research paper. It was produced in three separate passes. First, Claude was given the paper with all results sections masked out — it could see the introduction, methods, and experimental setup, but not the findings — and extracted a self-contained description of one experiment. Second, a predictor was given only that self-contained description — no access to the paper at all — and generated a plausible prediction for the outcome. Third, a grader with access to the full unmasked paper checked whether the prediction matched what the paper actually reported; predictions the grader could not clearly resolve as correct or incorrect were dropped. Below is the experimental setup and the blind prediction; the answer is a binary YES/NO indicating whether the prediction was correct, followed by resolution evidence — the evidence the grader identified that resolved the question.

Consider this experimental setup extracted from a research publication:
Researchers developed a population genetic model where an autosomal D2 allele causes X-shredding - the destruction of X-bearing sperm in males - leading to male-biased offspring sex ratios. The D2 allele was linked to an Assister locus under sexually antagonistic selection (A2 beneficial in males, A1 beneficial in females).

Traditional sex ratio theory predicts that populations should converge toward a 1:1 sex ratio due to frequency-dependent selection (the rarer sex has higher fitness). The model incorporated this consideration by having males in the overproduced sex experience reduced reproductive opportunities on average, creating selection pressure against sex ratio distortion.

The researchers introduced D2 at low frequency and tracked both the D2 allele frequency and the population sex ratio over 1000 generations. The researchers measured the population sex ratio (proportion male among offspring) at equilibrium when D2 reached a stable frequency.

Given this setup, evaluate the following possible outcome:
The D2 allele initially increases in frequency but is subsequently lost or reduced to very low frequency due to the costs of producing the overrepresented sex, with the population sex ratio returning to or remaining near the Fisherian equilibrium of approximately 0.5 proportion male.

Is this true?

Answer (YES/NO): NO